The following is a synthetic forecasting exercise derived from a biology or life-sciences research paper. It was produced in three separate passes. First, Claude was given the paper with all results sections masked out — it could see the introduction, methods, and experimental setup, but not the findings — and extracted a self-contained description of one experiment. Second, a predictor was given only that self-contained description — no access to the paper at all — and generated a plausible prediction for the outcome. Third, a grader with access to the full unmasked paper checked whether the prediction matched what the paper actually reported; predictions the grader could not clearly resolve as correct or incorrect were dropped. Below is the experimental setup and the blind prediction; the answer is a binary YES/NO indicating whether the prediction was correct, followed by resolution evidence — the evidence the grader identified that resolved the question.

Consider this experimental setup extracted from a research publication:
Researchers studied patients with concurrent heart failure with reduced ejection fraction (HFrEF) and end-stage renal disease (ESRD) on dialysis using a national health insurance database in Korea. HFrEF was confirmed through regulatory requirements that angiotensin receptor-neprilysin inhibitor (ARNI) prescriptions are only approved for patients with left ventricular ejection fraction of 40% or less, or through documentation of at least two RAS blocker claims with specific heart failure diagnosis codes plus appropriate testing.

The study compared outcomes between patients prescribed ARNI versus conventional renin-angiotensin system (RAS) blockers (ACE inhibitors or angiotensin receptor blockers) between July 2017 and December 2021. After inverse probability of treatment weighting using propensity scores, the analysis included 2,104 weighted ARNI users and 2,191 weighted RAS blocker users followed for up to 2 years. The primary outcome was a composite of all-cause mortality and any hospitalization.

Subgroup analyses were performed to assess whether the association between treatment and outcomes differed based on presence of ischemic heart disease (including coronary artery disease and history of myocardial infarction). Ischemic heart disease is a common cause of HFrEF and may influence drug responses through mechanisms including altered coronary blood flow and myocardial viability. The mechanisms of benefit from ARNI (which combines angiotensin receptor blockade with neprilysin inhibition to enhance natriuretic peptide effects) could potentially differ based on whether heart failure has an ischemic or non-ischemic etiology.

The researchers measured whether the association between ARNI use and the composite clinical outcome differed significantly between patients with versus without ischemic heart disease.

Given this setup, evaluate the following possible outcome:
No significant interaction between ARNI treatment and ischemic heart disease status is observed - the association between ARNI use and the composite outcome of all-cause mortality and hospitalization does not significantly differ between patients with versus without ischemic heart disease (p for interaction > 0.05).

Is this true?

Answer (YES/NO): YES